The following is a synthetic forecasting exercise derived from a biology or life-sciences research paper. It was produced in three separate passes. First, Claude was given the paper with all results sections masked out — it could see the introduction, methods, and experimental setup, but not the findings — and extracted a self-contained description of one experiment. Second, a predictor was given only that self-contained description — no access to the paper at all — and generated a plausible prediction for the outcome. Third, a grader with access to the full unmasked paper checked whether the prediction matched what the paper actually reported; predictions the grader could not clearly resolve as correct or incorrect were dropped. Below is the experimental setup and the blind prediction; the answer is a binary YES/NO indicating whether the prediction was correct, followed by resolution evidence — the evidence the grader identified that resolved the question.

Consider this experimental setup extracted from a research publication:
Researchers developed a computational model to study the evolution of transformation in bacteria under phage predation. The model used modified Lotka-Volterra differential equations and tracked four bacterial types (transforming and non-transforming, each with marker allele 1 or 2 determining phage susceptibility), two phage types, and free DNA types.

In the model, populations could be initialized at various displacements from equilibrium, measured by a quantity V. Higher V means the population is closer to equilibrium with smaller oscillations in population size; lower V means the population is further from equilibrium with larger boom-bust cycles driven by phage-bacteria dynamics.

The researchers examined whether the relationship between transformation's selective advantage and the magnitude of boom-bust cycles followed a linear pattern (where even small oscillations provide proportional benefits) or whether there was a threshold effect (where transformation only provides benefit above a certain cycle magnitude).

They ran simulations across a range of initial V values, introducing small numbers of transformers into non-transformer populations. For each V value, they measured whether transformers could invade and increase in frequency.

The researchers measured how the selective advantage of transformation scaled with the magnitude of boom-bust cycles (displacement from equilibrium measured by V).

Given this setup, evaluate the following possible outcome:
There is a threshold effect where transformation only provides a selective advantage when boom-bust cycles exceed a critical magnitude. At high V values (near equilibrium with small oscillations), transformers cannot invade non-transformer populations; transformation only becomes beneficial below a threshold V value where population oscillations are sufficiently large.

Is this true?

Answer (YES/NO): YES